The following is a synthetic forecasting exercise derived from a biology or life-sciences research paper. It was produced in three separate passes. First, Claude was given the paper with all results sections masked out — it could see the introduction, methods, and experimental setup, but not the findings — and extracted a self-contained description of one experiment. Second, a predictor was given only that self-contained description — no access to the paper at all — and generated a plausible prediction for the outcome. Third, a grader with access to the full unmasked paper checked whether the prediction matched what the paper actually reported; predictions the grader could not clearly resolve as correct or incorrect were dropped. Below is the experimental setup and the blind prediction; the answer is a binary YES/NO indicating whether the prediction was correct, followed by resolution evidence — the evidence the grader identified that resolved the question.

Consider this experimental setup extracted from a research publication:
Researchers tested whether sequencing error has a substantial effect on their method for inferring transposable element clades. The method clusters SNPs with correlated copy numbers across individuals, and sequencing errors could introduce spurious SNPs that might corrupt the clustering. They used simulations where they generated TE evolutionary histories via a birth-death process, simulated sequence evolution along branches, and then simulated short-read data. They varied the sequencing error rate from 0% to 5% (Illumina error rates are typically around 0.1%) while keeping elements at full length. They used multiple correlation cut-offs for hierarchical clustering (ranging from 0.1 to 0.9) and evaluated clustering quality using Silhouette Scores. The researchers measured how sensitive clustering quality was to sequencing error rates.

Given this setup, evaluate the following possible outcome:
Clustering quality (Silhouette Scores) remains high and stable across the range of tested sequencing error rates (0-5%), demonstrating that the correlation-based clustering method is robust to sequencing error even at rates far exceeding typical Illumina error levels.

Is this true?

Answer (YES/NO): YES